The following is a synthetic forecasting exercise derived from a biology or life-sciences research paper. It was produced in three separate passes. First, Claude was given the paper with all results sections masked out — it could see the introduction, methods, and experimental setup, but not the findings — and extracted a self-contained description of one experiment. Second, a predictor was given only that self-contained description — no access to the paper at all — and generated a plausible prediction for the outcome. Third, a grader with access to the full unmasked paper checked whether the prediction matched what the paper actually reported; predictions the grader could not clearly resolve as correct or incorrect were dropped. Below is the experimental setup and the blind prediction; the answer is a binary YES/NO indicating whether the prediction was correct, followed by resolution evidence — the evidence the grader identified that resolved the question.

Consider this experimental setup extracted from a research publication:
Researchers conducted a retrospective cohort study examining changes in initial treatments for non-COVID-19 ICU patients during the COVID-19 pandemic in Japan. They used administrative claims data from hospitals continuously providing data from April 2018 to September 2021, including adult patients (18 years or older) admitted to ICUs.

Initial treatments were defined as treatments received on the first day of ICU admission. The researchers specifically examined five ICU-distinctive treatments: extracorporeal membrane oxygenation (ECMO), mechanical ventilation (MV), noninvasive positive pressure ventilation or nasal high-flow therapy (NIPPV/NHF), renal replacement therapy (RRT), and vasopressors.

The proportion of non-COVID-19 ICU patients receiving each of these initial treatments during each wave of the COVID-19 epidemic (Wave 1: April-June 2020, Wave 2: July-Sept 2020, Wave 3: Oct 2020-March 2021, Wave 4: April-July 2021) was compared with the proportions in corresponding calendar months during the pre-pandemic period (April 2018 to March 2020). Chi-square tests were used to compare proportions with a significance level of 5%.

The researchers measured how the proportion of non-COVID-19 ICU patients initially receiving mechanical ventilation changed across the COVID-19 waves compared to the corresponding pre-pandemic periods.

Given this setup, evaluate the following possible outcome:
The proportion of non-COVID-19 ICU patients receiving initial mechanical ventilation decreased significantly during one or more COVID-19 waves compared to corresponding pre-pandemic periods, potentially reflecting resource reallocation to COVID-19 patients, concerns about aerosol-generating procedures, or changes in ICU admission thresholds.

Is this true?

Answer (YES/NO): YES